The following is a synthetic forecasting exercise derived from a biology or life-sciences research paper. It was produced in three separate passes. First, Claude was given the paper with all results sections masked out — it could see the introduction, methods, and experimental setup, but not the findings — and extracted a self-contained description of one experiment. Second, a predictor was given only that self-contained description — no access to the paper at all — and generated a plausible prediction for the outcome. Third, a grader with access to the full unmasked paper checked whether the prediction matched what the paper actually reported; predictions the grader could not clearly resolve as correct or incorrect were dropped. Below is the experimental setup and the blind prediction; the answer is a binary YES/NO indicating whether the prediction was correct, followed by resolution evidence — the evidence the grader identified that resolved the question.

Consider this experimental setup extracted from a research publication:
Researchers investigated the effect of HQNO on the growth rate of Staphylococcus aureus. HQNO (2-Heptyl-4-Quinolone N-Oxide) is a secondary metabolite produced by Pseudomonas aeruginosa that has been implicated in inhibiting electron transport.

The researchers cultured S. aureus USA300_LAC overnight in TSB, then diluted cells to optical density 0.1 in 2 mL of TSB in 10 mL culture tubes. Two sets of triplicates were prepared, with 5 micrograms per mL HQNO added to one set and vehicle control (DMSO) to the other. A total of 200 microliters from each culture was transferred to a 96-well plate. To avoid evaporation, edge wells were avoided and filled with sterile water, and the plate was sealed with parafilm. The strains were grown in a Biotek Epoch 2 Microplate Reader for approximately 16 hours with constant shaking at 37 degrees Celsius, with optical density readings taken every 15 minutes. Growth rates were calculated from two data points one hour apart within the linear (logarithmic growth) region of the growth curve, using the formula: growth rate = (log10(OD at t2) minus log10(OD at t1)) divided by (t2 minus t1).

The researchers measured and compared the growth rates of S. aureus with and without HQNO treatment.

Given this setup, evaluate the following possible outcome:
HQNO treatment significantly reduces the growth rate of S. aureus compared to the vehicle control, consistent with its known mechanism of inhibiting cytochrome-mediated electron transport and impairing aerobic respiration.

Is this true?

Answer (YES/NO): YES